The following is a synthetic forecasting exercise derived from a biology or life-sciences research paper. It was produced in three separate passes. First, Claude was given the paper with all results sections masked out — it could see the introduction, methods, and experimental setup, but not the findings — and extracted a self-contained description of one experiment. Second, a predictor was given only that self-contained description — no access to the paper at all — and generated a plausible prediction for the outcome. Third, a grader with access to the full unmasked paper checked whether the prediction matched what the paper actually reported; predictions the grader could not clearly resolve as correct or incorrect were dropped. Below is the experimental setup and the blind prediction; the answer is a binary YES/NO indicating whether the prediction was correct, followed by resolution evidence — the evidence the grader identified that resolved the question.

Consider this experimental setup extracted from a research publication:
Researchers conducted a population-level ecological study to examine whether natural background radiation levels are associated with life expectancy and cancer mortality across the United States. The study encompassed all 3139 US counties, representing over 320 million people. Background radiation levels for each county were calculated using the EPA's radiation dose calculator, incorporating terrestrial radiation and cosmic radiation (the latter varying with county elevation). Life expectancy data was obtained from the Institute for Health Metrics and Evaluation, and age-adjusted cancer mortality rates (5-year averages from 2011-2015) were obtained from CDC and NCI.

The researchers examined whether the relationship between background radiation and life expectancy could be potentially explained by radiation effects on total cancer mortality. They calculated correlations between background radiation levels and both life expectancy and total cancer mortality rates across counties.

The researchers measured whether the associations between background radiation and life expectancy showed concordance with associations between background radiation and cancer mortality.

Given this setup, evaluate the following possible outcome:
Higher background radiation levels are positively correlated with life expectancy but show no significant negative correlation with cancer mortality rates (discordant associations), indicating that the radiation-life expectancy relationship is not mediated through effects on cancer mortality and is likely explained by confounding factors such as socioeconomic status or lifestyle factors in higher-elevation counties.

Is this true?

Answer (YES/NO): NO